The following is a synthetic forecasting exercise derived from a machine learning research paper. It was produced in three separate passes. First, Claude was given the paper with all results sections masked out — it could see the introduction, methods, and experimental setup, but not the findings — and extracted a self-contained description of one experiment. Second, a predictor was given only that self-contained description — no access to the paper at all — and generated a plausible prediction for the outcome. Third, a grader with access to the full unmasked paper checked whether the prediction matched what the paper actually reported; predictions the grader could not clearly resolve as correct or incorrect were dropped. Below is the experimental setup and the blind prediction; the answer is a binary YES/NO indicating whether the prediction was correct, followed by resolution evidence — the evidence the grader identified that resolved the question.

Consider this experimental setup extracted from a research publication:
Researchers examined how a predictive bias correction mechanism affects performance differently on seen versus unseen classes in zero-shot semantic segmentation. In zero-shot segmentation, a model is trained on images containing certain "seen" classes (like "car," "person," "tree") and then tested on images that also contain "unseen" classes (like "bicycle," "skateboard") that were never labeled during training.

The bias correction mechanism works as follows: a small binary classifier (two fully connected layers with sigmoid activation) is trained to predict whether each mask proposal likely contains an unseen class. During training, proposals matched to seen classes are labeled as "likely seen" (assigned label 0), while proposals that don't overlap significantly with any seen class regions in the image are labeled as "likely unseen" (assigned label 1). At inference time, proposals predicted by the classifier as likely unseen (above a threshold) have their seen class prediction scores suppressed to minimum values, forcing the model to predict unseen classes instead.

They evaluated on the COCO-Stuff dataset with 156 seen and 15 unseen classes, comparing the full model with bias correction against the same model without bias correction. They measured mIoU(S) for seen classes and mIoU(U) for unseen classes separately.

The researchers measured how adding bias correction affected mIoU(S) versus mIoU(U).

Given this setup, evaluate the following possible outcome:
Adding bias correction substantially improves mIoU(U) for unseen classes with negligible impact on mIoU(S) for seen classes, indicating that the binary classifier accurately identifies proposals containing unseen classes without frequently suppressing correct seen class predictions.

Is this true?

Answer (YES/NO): YES